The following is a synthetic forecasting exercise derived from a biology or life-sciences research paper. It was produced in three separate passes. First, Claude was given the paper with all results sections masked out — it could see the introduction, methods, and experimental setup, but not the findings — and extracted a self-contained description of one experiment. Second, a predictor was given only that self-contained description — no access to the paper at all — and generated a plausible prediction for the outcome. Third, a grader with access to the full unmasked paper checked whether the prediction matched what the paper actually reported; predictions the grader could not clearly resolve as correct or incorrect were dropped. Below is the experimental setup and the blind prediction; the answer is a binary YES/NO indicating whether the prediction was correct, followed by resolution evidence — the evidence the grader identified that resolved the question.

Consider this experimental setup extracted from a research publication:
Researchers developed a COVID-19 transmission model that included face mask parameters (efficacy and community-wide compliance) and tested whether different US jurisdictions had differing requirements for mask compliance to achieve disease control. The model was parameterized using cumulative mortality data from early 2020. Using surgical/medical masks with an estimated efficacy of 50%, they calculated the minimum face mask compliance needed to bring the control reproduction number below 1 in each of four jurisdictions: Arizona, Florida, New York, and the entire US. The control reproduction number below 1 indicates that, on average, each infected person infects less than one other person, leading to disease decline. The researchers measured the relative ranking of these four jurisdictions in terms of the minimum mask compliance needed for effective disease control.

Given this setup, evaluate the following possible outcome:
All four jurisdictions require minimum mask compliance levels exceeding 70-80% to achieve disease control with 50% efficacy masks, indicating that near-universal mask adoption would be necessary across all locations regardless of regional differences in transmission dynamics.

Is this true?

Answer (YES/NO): NO